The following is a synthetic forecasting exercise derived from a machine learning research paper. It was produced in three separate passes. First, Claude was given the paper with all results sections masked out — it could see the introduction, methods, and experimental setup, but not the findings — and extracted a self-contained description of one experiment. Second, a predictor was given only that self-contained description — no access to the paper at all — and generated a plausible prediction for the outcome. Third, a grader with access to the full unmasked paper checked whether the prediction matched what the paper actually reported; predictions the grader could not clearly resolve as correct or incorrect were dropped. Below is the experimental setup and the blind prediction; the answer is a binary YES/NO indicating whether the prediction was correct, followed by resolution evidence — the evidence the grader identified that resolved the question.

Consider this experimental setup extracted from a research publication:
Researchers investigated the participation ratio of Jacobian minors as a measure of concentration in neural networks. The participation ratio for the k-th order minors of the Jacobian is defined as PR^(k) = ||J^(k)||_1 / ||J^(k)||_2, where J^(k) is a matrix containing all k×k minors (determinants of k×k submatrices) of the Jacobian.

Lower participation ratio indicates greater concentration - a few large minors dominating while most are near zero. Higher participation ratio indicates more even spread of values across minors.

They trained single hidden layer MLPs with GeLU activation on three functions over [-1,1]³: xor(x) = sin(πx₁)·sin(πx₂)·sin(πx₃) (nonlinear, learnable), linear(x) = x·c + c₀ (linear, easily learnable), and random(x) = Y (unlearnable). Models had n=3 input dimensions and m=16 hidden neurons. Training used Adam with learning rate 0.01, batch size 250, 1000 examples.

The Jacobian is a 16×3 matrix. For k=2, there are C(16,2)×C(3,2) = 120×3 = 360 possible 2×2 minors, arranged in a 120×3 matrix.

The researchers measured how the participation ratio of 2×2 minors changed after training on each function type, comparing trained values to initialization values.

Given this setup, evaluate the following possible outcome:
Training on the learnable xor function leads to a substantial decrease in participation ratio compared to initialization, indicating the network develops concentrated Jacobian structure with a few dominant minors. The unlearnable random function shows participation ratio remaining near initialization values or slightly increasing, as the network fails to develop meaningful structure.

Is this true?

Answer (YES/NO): NO